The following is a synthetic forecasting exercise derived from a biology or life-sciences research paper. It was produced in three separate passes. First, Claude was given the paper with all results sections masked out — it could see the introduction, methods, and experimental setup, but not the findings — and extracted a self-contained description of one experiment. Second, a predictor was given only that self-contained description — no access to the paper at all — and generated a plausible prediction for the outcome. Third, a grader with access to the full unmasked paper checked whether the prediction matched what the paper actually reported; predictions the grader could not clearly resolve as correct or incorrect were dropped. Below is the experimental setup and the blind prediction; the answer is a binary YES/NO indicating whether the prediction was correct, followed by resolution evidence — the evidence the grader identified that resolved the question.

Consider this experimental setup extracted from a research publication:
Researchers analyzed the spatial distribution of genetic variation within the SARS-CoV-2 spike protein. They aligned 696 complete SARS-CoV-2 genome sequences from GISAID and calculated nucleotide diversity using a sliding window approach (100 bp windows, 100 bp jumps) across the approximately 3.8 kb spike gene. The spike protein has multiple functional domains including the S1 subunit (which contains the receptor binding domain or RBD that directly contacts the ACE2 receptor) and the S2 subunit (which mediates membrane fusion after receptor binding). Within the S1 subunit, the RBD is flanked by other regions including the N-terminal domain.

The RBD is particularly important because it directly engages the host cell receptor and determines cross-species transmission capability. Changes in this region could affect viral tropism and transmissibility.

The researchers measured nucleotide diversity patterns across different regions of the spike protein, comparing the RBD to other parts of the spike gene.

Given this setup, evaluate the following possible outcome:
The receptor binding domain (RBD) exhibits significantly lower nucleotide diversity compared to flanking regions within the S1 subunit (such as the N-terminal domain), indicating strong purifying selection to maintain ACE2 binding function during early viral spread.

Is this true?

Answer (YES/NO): YES